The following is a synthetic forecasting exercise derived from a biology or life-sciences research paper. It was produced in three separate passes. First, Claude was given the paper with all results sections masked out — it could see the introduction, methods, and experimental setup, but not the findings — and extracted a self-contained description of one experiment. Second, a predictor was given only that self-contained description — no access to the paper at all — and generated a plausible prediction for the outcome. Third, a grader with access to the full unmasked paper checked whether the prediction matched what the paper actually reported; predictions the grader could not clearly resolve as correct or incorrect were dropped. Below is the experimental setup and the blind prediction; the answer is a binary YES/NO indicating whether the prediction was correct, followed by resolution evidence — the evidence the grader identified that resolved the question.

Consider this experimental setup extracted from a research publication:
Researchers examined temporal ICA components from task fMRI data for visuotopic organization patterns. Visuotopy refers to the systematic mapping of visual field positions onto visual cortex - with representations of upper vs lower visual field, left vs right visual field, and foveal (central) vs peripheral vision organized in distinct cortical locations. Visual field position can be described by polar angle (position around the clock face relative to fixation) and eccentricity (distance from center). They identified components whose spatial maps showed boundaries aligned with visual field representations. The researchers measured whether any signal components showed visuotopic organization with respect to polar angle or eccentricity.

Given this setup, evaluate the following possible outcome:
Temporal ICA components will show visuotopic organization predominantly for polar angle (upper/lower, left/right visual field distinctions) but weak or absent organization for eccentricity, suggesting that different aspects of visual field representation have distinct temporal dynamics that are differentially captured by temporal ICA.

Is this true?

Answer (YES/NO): NO